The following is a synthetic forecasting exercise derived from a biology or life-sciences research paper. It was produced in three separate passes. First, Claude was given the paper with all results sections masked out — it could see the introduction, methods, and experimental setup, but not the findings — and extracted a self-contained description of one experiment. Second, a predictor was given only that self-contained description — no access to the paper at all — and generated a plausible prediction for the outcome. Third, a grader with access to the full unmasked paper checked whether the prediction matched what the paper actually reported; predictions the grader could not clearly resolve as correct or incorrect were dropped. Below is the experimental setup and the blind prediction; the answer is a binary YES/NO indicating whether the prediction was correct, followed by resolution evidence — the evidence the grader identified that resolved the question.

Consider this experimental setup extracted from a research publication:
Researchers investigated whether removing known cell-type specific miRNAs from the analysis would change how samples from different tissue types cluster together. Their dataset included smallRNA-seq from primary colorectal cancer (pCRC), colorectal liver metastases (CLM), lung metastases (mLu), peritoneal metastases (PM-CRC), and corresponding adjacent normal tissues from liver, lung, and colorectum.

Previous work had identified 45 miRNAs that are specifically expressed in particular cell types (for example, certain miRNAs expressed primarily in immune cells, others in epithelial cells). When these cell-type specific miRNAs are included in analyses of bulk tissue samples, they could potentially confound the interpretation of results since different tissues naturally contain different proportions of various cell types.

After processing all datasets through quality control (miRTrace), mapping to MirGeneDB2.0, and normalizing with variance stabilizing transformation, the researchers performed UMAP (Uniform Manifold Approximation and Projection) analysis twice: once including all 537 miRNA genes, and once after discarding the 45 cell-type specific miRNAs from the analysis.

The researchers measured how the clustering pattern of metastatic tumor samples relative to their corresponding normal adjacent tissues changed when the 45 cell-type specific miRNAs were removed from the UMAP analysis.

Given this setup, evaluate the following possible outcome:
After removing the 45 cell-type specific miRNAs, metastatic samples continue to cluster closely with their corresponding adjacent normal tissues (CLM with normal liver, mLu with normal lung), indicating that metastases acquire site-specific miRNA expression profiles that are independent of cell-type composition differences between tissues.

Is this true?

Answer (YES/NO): NO